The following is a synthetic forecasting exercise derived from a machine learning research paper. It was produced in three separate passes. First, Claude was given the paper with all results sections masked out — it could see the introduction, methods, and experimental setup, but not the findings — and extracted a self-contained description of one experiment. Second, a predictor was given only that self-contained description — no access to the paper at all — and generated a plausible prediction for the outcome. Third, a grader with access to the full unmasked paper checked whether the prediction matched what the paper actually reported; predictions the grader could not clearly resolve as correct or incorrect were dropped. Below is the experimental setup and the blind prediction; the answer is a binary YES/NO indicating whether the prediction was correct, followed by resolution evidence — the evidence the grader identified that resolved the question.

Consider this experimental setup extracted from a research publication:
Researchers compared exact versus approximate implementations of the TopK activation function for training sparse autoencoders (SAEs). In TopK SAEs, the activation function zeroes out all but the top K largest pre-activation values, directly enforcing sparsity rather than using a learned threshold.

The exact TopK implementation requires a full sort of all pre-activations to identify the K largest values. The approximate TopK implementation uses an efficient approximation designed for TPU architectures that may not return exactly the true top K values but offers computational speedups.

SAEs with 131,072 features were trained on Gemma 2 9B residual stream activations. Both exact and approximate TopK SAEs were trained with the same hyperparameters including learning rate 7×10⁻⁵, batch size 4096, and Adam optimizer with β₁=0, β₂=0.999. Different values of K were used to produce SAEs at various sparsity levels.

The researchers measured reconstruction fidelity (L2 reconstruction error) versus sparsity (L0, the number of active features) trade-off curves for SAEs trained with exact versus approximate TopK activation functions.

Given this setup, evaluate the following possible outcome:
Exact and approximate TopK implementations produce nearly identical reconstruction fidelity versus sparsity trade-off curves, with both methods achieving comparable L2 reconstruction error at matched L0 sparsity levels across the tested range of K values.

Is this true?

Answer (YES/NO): YES